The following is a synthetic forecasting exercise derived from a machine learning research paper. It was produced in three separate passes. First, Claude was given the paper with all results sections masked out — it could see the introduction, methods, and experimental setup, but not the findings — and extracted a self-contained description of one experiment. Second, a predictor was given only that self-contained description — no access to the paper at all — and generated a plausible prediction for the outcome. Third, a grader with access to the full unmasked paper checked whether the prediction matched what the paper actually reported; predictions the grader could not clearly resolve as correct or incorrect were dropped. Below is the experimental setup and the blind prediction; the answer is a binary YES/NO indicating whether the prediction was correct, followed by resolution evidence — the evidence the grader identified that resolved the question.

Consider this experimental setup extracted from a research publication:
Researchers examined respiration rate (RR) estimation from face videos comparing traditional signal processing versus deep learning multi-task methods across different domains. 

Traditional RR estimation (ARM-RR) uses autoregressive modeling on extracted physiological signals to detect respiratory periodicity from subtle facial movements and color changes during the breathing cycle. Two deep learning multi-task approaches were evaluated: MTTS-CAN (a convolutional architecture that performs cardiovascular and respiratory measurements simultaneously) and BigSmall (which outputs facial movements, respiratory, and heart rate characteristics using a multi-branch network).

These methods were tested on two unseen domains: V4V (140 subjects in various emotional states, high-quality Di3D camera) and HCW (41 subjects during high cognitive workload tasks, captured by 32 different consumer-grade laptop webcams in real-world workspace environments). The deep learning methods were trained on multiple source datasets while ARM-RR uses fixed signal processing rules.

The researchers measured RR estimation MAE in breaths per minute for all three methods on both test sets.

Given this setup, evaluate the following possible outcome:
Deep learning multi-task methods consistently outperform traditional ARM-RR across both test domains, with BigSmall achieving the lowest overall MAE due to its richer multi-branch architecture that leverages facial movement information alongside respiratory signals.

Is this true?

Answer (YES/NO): NO